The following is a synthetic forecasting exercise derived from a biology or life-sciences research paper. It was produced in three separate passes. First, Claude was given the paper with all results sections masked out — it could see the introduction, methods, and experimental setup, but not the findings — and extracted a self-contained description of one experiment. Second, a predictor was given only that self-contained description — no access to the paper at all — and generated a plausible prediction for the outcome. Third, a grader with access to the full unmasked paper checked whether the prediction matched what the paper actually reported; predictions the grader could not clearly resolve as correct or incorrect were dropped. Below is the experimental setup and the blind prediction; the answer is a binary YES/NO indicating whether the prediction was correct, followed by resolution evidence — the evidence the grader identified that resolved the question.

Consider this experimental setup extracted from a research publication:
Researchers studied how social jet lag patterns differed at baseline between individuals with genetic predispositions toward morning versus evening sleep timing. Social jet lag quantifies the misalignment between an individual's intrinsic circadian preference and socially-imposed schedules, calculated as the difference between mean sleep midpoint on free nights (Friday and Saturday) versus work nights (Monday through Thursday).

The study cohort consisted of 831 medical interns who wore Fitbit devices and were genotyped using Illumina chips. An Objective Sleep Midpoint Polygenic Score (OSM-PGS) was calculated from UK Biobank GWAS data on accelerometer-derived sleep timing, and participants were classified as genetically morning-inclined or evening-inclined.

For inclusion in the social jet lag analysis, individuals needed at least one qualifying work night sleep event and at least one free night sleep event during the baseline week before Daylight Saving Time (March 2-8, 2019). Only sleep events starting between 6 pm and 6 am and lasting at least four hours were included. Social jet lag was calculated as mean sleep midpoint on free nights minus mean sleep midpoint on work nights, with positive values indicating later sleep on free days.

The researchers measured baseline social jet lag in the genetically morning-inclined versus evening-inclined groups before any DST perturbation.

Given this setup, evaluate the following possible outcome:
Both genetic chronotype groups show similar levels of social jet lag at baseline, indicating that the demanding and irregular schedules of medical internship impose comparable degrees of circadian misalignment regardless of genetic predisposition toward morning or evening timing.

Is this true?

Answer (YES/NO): NO